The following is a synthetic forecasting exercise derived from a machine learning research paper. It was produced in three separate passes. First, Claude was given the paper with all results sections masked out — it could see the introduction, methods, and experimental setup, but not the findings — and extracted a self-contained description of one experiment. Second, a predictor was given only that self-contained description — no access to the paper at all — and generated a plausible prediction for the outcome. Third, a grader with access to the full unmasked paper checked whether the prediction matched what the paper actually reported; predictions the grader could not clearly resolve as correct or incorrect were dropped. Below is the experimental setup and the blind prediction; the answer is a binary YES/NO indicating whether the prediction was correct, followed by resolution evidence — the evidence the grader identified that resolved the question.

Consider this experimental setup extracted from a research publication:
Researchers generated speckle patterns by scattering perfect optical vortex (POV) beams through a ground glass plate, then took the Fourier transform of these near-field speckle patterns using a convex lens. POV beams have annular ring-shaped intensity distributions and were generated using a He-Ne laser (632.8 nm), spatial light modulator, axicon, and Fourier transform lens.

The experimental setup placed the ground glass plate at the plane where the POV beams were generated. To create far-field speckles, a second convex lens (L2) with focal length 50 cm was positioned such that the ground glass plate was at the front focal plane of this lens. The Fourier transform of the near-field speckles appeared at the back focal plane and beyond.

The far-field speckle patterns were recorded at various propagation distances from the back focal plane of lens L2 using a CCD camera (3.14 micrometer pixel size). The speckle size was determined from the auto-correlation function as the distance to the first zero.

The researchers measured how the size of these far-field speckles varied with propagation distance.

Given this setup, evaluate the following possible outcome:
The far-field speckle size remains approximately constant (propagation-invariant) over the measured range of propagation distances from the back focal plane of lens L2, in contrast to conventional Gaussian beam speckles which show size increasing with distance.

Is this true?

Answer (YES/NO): YES